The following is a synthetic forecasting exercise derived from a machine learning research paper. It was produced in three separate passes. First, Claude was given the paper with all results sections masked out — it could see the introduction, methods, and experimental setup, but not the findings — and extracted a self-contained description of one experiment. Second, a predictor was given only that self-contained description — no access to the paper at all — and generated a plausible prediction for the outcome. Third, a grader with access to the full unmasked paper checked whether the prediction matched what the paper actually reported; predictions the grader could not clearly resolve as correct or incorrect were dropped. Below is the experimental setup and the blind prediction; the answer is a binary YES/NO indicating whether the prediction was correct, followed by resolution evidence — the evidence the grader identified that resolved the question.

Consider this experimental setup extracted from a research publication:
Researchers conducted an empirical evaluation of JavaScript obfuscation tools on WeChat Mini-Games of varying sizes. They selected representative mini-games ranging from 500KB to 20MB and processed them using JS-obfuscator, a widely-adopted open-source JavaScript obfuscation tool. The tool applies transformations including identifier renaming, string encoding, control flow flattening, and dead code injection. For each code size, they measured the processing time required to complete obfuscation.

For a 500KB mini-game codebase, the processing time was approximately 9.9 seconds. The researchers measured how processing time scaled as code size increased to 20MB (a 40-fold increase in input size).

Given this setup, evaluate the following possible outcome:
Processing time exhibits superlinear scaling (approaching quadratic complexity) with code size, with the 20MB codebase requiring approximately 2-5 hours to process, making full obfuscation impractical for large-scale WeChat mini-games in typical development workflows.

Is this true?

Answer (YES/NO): NO